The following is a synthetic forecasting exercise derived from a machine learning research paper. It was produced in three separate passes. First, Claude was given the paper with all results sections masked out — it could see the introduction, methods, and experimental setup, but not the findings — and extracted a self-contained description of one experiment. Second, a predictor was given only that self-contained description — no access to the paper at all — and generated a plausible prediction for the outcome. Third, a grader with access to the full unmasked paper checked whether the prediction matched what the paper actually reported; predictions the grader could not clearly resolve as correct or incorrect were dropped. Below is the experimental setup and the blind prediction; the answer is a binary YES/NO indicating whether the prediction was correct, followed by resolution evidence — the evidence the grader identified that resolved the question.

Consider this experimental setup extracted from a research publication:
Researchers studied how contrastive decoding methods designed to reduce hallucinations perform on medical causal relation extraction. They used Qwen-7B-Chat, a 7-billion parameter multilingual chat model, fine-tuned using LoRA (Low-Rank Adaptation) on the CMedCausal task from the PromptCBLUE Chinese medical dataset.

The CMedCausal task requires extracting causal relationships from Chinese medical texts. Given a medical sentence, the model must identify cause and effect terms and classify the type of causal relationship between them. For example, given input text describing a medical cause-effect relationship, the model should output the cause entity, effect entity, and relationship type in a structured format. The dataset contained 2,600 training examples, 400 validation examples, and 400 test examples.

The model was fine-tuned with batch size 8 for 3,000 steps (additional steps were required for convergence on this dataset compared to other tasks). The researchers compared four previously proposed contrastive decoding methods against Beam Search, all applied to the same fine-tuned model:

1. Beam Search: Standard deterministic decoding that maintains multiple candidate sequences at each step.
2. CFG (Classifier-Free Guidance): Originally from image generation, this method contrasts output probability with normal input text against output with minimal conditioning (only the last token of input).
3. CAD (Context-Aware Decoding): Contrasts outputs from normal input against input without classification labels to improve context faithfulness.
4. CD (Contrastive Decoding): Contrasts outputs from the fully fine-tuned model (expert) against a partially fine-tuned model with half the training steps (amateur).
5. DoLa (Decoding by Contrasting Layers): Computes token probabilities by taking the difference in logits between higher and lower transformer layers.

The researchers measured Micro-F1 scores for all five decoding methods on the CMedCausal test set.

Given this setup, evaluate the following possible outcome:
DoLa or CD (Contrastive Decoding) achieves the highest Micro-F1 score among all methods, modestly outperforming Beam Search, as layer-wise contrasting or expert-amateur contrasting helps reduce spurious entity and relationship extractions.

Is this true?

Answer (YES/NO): NO